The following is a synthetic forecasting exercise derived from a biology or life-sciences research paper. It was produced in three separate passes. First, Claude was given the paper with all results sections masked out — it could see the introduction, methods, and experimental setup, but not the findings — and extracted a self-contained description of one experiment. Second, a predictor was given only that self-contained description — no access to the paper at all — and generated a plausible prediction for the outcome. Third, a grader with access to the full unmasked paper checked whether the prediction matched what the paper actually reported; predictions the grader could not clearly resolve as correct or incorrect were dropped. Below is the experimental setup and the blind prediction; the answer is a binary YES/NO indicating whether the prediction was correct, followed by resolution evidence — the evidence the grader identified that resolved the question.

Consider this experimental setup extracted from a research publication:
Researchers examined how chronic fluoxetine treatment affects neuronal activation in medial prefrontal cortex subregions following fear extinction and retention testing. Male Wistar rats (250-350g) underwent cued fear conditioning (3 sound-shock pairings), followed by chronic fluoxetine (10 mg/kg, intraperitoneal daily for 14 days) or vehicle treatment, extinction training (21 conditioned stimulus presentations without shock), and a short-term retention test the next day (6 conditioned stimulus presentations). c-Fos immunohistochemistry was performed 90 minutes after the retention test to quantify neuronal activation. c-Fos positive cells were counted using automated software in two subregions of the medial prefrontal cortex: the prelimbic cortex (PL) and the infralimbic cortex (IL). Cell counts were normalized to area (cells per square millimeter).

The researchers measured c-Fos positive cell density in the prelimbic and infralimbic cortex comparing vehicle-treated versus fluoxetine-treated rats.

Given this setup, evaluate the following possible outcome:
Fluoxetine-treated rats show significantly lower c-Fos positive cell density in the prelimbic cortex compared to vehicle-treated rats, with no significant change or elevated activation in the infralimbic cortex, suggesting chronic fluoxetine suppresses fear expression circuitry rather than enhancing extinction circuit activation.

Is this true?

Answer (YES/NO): NO